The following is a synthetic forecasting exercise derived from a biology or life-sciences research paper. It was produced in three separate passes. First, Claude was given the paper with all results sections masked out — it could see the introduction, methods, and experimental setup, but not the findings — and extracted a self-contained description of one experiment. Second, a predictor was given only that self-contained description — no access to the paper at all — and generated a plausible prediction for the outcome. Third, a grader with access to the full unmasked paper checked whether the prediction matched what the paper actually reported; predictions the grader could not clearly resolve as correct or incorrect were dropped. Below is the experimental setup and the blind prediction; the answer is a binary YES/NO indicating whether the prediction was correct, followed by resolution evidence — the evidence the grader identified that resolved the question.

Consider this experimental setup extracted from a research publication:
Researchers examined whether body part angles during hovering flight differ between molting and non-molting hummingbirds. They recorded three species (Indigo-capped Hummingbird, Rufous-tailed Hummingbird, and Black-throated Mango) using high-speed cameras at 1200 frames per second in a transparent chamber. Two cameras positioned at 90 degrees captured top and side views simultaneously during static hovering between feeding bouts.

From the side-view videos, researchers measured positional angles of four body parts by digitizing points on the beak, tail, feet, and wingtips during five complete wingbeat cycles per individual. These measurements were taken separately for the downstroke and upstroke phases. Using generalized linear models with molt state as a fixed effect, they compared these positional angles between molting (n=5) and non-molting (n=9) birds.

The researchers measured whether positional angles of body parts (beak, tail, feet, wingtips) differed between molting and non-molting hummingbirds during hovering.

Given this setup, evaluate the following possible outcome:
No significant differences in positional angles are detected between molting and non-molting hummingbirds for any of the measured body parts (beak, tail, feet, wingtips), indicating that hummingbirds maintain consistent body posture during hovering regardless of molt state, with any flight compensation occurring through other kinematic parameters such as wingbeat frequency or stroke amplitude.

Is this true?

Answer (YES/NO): YES